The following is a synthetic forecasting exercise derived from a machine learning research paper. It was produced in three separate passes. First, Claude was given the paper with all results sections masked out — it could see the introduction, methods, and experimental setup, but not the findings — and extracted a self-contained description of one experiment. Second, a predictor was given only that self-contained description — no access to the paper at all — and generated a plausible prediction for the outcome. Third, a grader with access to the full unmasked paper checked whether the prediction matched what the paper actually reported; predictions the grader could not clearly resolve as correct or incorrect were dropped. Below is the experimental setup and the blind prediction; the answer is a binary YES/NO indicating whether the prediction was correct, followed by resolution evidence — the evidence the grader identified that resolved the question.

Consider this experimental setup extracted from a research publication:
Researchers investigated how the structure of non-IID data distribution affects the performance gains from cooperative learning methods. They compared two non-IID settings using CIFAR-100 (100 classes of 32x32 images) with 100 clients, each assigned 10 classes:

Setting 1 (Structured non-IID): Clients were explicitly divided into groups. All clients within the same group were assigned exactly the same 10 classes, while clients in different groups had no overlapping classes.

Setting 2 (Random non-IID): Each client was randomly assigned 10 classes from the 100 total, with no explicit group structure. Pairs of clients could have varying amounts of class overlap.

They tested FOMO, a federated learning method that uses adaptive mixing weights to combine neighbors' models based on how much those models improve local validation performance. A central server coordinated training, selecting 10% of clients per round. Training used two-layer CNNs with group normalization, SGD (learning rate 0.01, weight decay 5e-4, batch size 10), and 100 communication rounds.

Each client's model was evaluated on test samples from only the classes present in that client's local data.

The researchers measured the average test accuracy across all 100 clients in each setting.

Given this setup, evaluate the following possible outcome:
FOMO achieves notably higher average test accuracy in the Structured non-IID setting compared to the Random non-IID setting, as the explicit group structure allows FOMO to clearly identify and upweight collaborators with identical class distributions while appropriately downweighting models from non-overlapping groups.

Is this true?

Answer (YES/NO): YES